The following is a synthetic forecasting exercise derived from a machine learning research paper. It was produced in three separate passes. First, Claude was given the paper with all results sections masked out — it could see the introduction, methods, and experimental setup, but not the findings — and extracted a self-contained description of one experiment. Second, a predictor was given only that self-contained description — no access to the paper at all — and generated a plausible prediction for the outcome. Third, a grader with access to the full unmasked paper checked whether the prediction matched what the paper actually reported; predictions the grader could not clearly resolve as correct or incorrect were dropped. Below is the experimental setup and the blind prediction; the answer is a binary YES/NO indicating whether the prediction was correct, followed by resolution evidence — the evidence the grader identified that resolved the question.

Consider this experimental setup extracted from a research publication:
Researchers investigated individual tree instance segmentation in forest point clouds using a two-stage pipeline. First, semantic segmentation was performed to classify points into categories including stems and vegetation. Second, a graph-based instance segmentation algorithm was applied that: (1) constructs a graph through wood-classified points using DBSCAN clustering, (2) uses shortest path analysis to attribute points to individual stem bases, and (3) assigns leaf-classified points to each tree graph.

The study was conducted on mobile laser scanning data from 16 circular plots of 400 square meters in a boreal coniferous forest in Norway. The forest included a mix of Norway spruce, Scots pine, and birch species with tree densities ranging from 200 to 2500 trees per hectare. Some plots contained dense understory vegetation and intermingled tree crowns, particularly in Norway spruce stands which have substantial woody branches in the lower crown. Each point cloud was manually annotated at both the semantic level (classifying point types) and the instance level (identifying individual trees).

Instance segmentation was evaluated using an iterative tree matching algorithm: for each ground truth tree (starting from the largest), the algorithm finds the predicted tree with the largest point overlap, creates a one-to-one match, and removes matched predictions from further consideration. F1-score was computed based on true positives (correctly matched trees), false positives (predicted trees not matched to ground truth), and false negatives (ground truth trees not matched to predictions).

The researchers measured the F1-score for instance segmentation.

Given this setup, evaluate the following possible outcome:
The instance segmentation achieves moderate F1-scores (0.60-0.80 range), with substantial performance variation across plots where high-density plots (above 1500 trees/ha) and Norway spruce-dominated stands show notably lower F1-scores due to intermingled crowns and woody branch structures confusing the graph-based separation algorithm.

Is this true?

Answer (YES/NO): NO